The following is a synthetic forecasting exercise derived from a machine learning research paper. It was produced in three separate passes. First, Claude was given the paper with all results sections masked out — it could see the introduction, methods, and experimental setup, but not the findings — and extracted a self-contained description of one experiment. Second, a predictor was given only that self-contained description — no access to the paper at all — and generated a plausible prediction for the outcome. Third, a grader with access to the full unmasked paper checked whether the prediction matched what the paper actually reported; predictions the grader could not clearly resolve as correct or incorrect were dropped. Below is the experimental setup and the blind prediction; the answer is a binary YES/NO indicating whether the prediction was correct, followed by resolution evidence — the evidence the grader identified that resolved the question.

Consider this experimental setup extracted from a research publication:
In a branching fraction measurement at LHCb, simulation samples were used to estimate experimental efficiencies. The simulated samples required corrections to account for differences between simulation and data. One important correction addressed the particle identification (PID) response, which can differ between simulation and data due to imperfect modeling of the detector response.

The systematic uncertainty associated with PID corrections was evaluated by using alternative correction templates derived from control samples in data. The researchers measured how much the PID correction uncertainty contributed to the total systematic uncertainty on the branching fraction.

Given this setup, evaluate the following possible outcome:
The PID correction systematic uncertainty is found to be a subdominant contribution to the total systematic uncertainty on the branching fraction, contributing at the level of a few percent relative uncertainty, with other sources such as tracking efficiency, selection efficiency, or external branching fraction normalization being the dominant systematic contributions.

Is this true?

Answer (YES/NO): NO